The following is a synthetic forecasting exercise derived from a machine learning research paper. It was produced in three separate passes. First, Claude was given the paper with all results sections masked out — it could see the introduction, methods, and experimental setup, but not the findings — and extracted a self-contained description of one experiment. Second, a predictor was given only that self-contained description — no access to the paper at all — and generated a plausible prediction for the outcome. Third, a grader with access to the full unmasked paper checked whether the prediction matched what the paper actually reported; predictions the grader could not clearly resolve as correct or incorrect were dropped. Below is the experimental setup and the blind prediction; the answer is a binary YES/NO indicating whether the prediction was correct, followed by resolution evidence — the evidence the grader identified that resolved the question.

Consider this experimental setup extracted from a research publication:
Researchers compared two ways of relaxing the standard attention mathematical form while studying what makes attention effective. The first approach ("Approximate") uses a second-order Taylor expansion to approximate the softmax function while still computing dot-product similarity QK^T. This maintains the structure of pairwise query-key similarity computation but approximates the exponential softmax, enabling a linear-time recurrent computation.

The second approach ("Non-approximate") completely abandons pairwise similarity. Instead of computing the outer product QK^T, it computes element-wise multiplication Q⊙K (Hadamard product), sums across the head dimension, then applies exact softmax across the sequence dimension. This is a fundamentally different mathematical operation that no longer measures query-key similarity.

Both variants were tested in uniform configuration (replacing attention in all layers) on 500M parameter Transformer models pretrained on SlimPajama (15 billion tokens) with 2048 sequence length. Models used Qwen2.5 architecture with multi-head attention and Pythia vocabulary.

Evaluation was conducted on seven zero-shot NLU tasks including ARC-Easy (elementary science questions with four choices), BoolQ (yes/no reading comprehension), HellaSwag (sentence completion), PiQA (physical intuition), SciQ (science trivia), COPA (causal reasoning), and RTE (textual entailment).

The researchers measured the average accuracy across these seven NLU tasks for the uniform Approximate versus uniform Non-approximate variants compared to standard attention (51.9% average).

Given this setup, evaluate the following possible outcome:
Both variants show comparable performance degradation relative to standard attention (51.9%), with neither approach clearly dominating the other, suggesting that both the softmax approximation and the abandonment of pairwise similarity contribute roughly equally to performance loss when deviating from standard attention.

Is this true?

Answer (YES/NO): NO